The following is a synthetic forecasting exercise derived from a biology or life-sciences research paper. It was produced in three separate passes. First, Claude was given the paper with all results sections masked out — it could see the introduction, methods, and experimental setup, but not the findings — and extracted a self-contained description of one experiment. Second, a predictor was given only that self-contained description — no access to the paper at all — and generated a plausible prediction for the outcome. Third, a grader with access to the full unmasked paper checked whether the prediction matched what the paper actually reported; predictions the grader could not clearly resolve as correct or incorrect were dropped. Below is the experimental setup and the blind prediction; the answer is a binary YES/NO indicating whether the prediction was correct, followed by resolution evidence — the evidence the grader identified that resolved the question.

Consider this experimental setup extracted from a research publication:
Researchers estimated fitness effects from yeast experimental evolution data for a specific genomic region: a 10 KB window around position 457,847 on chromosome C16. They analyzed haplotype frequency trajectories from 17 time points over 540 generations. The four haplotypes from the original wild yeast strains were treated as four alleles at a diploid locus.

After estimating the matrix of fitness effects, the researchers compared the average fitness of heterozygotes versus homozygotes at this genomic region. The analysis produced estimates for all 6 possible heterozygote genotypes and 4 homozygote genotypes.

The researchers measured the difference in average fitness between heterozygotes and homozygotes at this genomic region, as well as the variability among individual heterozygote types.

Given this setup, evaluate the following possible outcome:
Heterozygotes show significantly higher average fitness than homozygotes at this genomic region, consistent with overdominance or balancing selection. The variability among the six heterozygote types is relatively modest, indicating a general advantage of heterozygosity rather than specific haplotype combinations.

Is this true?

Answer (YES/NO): NO